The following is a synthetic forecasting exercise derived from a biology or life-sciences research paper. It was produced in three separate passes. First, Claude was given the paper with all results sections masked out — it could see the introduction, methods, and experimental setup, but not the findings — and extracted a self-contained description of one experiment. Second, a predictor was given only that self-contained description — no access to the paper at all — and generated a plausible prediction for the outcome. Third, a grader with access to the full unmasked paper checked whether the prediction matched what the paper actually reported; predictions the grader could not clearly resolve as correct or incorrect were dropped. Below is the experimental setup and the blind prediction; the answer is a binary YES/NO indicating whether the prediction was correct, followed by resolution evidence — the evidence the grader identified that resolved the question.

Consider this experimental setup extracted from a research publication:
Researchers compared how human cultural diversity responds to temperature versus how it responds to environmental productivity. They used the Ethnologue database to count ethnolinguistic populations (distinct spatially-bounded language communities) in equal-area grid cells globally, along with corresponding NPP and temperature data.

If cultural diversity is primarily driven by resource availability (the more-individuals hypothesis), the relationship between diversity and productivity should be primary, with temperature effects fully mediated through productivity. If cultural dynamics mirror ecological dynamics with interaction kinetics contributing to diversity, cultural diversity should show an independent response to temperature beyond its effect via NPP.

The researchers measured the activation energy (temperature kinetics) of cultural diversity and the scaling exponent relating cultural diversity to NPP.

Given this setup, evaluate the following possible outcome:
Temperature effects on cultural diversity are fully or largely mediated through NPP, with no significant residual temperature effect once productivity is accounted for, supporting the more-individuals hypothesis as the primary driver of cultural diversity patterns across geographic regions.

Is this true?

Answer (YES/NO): NO